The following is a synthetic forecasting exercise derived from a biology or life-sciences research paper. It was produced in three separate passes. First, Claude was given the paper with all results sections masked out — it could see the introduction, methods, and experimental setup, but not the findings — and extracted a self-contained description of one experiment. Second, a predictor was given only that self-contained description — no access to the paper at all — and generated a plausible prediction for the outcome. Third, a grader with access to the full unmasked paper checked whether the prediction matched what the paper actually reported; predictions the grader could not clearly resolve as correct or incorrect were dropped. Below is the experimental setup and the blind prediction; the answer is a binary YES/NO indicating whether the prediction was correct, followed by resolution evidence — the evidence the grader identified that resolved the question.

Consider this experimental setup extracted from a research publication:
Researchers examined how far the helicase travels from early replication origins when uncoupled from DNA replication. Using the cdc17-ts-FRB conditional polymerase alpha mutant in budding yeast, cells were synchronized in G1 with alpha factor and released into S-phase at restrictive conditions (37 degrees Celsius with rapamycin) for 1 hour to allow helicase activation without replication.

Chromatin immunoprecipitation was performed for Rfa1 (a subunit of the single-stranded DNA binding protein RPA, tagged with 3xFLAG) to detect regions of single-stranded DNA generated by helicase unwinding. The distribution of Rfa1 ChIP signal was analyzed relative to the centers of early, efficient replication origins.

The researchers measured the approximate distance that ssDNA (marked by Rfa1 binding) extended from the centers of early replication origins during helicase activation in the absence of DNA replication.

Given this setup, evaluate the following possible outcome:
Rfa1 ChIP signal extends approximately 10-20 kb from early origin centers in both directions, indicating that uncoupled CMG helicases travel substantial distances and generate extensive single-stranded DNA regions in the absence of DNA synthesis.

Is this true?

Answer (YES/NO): NO